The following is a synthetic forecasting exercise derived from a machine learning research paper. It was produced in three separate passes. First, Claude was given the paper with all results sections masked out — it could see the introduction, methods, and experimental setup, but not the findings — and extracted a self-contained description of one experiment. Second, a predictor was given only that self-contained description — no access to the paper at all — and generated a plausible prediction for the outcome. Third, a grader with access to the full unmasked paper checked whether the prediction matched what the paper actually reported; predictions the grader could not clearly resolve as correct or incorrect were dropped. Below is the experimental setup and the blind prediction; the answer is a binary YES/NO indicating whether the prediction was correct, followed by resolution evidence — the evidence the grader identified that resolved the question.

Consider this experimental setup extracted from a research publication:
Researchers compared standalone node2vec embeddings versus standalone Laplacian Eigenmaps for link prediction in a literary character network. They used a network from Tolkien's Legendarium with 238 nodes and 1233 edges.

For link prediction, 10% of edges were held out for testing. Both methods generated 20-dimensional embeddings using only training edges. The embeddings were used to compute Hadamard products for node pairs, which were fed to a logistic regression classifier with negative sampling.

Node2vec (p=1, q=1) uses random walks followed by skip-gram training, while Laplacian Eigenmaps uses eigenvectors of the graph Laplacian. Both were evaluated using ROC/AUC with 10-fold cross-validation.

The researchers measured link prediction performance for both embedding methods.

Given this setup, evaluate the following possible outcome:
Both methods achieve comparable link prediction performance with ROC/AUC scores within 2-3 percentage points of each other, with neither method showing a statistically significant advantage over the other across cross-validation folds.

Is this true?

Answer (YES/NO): NO